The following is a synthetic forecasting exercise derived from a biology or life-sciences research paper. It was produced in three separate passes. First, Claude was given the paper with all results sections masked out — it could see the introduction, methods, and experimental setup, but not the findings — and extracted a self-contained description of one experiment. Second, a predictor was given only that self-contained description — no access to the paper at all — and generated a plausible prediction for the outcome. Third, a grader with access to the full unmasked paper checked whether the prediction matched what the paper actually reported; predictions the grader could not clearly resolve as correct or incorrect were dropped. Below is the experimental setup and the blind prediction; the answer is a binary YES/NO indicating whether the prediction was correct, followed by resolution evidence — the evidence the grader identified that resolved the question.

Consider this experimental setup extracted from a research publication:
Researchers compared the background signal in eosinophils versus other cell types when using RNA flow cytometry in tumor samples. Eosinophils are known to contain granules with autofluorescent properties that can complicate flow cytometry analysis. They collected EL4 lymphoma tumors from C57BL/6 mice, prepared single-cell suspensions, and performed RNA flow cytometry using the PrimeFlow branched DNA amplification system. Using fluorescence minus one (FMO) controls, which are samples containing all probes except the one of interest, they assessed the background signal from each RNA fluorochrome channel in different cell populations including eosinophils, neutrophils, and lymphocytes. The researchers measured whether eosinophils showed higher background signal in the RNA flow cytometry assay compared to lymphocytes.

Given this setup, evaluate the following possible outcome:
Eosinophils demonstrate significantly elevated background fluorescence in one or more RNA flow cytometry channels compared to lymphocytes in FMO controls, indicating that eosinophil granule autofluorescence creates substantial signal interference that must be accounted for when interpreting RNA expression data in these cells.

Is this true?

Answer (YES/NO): YES